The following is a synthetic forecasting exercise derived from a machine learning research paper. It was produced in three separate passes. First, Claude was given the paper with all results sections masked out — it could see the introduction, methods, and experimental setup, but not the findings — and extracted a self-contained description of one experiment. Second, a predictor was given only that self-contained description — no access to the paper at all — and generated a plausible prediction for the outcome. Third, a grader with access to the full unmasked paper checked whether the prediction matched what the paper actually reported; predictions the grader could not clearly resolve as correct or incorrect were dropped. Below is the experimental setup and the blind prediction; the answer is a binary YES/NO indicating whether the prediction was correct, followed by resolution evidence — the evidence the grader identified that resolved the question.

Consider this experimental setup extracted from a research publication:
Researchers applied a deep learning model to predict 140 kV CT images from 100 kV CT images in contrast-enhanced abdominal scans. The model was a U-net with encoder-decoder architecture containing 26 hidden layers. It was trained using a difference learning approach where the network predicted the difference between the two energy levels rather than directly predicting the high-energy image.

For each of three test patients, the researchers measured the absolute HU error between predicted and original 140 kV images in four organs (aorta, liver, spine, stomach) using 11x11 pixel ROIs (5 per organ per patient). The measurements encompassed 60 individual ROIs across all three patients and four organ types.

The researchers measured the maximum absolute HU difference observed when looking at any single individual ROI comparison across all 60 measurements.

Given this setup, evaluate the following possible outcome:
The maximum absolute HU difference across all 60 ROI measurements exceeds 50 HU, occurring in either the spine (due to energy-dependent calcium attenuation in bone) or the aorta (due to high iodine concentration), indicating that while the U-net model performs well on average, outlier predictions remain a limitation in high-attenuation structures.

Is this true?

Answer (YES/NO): NO